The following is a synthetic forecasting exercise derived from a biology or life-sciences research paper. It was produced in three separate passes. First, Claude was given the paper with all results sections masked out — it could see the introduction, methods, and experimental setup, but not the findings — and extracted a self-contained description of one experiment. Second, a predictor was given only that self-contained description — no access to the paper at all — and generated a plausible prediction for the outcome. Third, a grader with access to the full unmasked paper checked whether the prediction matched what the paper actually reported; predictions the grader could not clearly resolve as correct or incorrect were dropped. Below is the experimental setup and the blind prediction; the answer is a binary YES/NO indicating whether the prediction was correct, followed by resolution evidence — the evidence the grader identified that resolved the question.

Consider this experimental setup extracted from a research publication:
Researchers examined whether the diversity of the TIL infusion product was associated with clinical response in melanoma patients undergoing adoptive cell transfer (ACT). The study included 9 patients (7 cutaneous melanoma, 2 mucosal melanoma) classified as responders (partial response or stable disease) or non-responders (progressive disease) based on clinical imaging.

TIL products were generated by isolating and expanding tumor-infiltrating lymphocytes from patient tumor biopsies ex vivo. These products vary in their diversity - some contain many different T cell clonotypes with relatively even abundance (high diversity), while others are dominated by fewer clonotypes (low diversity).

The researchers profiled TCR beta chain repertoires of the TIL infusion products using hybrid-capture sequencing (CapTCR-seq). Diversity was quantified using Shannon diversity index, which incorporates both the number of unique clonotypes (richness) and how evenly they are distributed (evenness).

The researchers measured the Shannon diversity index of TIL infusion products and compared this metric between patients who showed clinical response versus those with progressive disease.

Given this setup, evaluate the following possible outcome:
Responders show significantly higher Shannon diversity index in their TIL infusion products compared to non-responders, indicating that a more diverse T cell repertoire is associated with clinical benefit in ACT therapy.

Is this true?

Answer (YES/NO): NO